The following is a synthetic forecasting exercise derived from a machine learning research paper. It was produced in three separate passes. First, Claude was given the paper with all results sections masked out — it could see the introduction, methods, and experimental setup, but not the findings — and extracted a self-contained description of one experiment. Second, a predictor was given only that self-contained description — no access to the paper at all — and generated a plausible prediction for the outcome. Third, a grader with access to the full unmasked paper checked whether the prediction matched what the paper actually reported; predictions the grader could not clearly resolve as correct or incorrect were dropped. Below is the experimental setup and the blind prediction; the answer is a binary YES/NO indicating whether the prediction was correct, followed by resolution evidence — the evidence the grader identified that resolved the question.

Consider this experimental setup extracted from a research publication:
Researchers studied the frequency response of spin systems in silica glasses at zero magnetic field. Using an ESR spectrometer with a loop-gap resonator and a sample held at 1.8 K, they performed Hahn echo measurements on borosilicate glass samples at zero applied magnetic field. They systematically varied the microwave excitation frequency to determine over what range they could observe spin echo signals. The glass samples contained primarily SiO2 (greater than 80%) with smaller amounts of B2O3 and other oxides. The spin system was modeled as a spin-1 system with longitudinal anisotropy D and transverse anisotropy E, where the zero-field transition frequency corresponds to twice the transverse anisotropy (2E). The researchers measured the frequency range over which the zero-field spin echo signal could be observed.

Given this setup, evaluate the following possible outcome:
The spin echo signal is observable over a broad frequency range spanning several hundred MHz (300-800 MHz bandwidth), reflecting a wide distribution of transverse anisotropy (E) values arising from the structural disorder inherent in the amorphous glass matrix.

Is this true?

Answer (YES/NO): NO